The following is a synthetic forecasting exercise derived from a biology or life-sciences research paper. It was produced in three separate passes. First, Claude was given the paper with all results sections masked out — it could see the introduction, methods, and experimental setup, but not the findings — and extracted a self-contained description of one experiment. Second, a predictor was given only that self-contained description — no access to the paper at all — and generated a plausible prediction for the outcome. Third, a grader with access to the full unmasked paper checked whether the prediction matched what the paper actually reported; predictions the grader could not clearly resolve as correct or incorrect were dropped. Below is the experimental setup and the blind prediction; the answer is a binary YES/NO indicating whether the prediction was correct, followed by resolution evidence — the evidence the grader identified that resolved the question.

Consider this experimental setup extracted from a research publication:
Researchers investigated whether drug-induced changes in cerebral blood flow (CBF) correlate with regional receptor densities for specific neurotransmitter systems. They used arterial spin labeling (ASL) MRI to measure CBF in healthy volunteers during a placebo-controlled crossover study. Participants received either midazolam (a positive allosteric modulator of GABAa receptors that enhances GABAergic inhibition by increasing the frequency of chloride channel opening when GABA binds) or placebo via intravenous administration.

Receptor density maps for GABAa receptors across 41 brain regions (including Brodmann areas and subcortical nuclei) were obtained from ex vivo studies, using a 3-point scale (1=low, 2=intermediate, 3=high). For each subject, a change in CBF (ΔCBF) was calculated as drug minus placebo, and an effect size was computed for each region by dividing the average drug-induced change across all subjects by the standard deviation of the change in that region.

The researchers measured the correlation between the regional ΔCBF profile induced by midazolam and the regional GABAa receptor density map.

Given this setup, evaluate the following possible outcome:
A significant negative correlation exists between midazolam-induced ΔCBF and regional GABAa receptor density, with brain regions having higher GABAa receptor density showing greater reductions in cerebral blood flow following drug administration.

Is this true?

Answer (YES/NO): NO